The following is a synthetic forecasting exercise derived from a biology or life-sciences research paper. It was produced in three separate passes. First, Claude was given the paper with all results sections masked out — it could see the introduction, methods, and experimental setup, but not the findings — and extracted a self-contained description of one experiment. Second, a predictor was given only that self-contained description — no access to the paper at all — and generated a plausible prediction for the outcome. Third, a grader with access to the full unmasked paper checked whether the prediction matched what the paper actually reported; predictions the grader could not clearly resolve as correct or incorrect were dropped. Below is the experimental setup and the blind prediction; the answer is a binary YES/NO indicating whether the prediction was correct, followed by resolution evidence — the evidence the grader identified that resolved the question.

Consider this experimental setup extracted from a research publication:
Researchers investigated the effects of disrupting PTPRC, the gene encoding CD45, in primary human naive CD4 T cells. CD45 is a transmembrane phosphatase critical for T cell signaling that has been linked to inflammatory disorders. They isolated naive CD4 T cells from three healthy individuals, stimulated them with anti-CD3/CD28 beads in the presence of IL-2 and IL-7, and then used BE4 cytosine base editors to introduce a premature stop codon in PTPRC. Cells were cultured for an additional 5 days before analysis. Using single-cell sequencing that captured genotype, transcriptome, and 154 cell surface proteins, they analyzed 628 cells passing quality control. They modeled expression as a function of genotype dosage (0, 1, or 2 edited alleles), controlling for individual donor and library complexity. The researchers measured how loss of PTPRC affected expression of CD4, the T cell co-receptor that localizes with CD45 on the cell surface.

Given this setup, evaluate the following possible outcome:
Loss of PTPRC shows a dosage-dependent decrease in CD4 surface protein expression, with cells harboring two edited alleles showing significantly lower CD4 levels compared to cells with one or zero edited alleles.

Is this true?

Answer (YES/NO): NO